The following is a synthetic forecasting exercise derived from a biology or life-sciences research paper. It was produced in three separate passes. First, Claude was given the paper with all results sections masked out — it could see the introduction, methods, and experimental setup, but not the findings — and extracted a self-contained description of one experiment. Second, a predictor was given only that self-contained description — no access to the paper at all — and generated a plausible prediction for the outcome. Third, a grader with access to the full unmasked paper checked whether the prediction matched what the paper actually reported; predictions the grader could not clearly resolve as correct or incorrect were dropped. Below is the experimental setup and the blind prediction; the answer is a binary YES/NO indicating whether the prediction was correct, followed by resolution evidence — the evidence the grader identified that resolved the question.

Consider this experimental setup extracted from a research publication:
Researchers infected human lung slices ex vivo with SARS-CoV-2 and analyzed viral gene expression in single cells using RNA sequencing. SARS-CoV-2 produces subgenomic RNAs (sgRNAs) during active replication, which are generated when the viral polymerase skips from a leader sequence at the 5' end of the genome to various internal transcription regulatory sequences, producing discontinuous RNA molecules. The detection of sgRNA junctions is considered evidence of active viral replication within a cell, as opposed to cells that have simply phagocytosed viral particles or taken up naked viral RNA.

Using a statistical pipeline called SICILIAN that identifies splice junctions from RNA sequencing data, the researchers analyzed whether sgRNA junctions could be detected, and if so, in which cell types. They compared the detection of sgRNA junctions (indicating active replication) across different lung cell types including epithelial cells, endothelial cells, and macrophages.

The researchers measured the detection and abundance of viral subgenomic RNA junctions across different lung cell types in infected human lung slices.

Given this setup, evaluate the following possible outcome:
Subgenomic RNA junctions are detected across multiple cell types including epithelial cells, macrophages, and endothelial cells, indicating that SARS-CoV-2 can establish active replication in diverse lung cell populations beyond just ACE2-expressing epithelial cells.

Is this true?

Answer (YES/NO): NO